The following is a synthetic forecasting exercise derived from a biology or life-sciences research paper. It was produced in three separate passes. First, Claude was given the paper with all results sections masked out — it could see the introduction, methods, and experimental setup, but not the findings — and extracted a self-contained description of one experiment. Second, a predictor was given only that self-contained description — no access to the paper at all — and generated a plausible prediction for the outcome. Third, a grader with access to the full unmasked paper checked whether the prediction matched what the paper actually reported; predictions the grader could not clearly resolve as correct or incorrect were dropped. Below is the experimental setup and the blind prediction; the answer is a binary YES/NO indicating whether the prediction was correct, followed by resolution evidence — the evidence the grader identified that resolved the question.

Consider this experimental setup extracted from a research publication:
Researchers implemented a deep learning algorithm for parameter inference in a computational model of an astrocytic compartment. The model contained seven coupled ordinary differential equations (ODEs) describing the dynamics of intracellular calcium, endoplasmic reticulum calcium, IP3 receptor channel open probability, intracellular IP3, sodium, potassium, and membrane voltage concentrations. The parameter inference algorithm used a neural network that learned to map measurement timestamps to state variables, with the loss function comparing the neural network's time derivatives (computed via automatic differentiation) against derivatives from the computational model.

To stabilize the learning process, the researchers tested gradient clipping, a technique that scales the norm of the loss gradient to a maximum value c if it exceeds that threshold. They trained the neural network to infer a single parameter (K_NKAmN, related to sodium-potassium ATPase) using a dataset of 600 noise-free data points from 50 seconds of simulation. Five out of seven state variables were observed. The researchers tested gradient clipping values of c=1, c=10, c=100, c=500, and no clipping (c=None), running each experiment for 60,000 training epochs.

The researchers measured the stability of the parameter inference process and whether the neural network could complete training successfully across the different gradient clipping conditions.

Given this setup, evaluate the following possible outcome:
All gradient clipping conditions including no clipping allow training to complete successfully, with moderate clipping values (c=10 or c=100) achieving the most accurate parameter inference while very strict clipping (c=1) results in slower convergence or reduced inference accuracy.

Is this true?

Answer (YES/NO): NO